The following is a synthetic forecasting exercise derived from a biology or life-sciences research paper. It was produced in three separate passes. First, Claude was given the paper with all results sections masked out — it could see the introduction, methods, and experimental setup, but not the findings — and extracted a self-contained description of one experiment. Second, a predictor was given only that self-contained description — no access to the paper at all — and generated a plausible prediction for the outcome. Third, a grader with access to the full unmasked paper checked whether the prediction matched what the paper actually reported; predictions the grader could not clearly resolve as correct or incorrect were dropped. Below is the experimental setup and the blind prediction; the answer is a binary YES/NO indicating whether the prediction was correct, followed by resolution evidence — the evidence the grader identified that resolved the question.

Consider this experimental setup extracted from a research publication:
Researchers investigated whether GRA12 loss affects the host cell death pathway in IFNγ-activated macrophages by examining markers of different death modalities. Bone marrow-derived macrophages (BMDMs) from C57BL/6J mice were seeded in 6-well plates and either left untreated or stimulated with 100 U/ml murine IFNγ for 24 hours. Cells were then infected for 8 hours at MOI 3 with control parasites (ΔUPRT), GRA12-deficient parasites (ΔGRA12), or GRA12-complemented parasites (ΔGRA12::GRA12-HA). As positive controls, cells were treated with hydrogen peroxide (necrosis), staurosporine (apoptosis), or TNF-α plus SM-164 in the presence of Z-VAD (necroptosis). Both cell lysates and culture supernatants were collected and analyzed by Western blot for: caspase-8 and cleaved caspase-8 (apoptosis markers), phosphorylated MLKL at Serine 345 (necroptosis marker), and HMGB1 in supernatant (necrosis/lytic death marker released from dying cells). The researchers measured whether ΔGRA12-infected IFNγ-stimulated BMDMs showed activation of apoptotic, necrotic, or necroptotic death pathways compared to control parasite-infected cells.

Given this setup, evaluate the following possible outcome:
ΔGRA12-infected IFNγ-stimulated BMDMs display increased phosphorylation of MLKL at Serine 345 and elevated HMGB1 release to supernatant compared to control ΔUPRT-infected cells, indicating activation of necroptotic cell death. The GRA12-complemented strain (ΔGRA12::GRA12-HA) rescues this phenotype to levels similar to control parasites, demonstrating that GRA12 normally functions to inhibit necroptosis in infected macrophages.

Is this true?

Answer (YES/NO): NO